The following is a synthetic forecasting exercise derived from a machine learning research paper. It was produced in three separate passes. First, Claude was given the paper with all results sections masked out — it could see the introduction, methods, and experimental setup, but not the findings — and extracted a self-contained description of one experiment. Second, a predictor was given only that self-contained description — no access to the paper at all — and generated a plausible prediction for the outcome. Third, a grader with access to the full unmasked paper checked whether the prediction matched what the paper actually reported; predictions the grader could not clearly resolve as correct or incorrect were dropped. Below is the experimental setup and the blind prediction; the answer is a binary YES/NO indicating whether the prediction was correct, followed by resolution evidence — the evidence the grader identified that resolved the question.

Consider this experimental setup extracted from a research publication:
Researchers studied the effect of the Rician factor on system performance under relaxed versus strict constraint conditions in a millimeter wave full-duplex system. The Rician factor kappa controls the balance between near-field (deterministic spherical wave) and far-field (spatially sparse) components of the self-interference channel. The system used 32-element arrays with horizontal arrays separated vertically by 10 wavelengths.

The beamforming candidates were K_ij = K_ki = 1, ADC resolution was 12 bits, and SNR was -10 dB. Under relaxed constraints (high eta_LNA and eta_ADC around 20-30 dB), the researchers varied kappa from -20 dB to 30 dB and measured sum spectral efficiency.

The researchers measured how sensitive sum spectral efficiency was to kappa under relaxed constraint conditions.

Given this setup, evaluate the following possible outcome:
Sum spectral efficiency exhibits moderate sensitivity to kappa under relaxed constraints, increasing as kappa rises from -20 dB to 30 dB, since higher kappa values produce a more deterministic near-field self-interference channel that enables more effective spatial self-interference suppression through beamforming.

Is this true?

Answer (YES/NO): NO